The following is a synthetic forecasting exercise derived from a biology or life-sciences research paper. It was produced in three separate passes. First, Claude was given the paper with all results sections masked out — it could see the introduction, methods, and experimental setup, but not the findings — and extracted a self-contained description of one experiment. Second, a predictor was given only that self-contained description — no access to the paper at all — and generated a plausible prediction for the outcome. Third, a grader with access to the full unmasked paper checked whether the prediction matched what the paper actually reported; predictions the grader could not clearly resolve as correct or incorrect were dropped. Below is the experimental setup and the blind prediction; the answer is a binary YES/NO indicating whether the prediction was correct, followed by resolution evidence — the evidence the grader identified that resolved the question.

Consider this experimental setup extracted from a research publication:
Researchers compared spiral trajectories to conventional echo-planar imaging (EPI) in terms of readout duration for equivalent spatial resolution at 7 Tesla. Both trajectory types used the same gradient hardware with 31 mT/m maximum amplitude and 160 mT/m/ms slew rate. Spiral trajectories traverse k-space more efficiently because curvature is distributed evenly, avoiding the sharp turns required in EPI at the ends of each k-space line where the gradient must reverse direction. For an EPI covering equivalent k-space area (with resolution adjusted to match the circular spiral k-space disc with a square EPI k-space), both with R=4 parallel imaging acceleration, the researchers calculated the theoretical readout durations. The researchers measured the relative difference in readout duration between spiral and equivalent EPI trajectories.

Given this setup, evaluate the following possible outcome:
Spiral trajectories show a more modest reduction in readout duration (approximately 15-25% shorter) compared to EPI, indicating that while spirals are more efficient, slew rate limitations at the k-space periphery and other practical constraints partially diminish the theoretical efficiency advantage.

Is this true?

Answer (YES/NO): YES